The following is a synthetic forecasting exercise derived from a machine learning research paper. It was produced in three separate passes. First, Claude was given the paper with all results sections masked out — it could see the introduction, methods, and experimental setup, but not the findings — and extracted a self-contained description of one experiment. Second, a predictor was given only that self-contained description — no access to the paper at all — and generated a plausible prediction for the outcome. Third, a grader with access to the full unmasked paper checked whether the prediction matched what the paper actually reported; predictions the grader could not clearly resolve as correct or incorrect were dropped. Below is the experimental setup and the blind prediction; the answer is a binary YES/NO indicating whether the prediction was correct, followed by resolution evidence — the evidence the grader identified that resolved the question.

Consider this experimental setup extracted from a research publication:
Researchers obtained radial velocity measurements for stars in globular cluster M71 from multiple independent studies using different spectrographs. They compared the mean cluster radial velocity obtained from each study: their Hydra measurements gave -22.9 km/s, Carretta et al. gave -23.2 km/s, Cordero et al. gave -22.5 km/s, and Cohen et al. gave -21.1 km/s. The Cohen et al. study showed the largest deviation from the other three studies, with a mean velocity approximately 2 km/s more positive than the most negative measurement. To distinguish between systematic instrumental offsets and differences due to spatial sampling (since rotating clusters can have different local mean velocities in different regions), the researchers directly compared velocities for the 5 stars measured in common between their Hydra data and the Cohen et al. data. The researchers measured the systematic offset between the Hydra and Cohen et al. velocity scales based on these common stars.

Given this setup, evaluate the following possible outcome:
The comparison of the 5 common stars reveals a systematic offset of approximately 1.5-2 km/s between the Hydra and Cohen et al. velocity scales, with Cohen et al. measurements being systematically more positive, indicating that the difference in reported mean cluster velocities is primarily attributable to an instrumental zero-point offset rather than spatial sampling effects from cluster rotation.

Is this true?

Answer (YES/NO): NO